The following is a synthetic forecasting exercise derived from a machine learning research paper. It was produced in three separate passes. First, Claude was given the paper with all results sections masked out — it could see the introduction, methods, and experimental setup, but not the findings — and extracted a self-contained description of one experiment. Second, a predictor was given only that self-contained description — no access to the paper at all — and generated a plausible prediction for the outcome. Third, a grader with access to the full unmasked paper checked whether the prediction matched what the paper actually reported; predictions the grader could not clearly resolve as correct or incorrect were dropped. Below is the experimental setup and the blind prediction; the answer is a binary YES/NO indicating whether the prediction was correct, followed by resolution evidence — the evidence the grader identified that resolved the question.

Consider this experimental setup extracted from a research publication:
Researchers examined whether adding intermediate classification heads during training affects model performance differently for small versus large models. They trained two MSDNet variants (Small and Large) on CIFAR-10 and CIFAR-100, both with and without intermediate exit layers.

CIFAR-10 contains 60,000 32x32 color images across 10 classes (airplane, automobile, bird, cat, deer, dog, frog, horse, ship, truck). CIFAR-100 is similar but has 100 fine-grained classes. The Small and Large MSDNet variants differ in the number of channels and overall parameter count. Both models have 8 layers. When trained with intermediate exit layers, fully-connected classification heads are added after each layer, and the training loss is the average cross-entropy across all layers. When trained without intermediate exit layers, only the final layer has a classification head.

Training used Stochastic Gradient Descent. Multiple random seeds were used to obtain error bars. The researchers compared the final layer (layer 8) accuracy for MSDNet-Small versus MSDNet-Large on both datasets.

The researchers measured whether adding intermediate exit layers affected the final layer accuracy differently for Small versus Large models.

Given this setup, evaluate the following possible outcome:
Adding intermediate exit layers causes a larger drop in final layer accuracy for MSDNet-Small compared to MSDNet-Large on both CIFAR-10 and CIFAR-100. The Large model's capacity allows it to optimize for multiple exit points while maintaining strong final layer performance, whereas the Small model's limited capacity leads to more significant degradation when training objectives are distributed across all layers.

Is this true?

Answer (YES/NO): NO